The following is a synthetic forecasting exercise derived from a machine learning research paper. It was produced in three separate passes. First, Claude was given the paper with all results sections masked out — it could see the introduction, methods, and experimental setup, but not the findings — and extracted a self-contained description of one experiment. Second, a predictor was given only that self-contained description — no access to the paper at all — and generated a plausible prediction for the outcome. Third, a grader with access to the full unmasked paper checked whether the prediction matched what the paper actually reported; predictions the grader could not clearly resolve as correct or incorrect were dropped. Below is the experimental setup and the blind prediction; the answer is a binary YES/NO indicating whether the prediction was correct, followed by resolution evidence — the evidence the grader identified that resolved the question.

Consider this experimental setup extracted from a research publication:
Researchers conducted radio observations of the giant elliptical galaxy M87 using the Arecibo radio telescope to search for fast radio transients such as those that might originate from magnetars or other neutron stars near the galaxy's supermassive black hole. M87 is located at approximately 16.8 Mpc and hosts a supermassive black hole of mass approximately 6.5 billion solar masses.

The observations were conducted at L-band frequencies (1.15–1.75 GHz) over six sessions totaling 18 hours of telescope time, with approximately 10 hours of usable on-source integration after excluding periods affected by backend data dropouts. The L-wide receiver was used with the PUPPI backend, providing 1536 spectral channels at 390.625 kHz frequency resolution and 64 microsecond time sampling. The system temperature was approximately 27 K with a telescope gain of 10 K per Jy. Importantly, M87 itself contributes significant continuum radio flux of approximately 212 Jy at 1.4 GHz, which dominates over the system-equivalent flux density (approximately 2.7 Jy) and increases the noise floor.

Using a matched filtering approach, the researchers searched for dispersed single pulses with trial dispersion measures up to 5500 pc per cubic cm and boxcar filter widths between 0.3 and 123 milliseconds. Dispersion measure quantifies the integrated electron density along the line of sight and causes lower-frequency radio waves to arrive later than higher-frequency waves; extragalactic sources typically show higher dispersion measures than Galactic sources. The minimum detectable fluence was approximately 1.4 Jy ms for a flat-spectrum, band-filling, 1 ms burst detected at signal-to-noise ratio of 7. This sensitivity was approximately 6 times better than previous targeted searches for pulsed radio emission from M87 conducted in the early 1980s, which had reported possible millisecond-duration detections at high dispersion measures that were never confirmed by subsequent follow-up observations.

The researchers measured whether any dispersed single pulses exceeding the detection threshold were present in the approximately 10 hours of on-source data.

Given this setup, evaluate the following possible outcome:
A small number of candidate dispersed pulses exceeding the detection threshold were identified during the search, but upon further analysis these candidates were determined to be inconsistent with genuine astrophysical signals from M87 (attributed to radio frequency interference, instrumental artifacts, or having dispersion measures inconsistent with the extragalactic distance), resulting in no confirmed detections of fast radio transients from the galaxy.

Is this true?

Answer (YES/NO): YES